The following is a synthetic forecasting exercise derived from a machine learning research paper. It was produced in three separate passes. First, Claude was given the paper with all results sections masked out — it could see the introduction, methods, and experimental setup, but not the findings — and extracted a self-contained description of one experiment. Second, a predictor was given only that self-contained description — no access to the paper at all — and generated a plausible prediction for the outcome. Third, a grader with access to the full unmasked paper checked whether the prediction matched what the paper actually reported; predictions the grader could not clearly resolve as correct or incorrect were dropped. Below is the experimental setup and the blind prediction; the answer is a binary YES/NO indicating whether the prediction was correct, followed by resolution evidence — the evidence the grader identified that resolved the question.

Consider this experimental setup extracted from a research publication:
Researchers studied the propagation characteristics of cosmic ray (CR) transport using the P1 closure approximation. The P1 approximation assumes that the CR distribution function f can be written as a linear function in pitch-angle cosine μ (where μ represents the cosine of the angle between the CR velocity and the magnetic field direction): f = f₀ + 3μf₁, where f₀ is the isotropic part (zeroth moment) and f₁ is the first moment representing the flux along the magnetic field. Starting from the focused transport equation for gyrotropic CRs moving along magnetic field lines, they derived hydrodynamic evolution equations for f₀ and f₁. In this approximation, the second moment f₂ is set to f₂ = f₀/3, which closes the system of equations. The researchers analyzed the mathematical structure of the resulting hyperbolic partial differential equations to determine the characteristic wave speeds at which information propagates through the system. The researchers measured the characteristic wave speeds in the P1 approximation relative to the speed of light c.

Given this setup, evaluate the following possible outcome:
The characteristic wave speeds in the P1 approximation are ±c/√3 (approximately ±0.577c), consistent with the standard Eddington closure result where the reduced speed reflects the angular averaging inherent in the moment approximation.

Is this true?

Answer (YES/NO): YES